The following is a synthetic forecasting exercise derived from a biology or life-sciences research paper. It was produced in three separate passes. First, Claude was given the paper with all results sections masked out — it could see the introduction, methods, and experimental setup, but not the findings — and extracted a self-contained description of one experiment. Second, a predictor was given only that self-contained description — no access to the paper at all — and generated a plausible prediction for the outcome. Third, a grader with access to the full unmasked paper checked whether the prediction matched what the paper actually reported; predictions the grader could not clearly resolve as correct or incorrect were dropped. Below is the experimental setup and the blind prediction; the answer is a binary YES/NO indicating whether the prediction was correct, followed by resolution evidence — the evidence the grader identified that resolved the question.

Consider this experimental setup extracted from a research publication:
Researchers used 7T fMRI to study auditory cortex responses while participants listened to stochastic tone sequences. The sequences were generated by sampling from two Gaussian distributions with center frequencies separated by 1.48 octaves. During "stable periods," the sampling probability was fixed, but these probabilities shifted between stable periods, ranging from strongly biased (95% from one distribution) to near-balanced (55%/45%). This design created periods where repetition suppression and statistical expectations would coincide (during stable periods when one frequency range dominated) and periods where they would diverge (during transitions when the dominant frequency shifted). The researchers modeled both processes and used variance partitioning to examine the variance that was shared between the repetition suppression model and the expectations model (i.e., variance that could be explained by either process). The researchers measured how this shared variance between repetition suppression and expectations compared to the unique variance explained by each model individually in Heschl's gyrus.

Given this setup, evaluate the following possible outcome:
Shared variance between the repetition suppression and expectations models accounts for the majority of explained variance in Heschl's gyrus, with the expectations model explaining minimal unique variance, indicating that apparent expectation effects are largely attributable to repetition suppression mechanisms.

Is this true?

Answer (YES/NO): NO